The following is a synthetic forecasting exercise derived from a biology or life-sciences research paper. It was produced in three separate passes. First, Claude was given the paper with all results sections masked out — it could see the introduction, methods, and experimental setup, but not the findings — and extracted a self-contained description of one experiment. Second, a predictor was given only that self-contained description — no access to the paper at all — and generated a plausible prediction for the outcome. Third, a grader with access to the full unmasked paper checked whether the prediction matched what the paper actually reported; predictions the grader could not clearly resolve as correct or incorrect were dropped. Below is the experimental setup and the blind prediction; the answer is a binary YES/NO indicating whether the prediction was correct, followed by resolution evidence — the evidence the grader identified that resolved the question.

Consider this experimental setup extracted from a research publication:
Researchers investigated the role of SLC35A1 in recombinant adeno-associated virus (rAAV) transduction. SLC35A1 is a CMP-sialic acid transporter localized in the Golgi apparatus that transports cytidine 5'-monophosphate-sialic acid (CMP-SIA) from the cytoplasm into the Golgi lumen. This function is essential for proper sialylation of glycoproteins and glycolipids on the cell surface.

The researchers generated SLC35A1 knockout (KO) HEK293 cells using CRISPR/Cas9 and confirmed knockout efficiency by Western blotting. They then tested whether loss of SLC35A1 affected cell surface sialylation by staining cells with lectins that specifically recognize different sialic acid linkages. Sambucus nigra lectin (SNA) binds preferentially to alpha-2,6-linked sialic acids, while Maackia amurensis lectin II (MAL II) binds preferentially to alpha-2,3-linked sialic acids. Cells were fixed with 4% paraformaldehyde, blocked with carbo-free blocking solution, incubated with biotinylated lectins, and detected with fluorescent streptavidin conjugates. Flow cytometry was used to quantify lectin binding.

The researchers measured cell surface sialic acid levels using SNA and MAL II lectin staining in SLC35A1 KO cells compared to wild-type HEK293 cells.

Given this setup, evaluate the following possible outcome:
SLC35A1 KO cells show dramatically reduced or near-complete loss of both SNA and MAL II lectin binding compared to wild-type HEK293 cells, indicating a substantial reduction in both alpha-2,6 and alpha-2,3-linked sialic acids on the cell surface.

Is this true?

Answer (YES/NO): NO